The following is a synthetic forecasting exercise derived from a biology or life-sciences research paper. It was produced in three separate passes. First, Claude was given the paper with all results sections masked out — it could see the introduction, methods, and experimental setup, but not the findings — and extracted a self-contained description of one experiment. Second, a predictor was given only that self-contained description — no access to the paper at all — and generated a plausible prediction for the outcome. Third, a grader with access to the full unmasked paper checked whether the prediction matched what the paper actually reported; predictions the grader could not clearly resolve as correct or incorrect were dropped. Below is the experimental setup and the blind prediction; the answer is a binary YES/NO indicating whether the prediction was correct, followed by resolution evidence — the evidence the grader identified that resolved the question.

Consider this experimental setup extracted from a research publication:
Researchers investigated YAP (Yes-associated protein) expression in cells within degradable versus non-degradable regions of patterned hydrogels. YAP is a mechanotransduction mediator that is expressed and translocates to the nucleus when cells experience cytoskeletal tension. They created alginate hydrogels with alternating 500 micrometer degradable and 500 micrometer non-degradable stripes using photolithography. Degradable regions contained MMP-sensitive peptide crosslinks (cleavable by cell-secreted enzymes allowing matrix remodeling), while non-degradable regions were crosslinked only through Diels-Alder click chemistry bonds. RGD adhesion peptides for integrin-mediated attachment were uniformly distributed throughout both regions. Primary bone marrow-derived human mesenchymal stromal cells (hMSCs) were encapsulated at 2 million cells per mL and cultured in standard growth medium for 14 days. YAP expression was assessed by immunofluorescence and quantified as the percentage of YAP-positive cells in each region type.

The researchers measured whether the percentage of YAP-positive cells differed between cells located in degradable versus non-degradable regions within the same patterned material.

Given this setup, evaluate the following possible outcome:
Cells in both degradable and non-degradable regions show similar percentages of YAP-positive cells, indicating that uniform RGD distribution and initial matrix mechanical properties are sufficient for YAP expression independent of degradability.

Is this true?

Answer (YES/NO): NO